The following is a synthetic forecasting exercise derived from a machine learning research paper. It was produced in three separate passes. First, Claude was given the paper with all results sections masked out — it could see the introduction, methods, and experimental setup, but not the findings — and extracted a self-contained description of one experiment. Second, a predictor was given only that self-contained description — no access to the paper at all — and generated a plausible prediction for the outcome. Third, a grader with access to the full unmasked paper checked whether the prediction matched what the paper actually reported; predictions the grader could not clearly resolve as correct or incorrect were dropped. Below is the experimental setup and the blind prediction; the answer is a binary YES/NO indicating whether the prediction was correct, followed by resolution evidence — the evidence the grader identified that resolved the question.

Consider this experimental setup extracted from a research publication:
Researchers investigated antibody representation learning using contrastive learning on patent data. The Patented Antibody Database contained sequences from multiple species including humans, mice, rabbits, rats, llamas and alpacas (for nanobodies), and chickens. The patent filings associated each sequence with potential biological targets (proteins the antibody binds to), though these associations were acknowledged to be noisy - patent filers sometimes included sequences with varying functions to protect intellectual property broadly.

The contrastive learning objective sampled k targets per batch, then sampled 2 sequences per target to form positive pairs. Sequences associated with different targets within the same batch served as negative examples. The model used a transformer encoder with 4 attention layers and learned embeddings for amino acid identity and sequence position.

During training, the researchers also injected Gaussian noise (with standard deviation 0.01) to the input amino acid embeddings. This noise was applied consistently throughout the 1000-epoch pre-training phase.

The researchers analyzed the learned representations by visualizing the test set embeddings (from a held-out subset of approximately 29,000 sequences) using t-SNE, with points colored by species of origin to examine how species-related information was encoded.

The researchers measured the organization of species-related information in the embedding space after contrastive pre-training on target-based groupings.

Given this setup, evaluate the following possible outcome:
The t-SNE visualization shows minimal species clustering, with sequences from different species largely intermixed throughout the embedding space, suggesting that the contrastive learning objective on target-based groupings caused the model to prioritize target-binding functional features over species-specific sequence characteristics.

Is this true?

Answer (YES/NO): NO